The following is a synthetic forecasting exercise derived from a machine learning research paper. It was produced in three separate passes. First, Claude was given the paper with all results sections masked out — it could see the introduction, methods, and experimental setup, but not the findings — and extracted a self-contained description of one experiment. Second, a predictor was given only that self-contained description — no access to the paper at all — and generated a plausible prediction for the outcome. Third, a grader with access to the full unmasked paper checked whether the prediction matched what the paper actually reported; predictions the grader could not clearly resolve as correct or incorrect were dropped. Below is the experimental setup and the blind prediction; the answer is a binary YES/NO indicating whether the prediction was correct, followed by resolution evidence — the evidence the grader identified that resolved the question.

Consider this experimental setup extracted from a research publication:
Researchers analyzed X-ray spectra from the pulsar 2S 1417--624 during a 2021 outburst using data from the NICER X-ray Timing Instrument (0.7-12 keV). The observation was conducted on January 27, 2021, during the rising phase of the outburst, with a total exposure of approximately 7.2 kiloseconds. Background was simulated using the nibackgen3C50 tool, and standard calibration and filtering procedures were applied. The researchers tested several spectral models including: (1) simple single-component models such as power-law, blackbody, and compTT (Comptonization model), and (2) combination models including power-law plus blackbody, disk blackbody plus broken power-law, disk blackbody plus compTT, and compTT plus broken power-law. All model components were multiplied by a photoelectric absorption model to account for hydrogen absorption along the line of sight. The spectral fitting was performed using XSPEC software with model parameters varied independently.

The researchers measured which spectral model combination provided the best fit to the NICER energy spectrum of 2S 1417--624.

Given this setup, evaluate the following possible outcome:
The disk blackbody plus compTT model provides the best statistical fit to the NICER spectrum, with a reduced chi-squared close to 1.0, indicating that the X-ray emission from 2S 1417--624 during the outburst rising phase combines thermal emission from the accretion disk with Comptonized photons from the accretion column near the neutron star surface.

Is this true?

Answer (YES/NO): NO